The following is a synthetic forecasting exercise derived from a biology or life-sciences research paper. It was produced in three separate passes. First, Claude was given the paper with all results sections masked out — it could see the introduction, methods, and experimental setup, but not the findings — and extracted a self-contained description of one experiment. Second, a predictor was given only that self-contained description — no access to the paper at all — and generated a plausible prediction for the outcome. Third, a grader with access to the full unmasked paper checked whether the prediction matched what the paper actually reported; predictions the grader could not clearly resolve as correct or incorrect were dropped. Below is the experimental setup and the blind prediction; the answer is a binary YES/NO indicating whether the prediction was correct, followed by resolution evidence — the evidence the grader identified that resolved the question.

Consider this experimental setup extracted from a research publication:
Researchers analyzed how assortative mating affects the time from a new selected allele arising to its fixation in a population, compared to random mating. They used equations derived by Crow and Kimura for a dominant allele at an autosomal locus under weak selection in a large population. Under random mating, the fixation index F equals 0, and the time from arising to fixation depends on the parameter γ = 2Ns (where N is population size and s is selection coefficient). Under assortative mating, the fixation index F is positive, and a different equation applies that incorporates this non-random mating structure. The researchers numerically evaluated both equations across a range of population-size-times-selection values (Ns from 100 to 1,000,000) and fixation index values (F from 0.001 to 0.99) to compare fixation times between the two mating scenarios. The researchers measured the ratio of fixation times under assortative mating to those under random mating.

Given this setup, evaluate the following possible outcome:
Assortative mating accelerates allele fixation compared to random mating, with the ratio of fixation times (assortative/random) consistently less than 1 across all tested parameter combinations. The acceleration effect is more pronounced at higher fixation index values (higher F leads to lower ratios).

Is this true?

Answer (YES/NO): YES